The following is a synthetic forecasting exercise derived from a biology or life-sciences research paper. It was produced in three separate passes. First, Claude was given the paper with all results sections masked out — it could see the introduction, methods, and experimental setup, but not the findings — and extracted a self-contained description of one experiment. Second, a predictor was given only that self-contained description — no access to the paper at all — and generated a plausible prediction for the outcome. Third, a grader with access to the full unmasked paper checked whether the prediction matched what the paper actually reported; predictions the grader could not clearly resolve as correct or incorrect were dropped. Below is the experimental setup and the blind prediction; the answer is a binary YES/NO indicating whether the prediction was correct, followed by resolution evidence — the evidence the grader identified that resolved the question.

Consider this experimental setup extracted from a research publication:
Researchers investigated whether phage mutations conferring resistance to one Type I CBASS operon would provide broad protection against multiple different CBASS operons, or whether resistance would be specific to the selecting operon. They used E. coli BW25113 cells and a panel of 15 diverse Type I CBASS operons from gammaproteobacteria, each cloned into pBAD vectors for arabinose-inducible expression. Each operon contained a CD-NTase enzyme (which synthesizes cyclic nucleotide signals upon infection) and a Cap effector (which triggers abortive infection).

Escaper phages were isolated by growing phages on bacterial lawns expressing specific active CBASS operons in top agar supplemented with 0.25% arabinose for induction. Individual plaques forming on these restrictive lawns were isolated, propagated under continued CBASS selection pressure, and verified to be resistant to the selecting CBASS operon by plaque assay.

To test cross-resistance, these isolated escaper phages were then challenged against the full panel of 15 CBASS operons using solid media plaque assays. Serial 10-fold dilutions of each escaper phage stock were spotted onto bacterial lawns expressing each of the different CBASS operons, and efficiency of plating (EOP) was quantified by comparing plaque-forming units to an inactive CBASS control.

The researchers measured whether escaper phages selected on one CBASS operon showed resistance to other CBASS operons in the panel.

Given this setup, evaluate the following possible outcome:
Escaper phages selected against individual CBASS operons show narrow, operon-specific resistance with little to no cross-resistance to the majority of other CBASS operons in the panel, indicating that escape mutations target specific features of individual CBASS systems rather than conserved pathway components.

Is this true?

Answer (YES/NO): YES